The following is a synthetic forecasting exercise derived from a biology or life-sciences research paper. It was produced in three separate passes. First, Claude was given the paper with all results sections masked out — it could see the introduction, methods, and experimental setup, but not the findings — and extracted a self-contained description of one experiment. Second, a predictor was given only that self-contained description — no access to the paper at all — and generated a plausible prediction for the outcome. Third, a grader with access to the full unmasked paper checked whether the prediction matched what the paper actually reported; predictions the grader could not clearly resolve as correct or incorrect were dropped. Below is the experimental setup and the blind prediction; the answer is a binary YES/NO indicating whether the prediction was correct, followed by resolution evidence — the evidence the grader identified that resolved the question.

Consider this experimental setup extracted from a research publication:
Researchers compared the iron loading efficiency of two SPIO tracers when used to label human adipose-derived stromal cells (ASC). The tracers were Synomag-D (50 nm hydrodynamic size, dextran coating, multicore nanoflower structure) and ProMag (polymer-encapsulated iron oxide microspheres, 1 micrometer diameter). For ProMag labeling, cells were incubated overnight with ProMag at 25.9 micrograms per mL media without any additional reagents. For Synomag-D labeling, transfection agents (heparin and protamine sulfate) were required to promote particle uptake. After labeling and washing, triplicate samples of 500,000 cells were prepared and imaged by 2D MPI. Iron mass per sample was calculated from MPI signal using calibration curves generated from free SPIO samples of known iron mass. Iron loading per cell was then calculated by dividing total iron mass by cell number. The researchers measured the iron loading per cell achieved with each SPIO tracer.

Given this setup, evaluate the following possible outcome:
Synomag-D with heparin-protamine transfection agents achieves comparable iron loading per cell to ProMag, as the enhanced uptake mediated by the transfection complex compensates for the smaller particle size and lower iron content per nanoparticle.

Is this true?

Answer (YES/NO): NO